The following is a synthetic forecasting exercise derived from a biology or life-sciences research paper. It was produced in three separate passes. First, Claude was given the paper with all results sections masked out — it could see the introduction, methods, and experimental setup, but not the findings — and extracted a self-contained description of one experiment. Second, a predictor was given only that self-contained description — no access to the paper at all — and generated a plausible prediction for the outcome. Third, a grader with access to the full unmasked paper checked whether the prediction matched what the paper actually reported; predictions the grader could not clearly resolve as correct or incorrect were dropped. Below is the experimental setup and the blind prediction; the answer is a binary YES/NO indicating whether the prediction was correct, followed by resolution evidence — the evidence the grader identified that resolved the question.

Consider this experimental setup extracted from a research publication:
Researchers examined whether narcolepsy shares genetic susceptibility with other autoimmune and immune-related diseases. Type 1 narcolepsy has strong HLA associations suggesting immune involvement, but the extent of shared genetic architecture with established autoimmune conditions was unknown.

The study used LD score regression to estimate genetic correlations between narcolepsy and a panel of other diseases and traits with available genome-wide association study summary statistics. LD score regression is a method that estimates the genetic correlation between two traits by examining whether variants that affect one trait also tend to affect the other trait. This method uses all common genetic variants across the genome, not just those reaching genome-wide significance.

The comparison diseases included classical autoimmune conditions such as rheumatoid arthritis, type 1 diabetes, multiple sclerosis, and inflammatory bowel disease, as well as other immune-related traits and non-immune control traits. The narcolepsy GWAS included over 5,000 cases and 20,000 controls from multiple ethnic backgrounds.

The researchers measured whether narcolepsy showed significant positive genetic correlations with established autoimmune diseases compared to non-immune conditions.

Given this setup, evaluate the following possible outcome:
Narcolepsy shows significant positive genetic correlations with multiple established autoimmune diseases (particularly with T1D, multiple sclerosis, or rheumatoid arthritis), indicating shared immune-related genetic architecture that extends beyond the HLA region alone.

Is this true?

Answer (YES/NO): NO